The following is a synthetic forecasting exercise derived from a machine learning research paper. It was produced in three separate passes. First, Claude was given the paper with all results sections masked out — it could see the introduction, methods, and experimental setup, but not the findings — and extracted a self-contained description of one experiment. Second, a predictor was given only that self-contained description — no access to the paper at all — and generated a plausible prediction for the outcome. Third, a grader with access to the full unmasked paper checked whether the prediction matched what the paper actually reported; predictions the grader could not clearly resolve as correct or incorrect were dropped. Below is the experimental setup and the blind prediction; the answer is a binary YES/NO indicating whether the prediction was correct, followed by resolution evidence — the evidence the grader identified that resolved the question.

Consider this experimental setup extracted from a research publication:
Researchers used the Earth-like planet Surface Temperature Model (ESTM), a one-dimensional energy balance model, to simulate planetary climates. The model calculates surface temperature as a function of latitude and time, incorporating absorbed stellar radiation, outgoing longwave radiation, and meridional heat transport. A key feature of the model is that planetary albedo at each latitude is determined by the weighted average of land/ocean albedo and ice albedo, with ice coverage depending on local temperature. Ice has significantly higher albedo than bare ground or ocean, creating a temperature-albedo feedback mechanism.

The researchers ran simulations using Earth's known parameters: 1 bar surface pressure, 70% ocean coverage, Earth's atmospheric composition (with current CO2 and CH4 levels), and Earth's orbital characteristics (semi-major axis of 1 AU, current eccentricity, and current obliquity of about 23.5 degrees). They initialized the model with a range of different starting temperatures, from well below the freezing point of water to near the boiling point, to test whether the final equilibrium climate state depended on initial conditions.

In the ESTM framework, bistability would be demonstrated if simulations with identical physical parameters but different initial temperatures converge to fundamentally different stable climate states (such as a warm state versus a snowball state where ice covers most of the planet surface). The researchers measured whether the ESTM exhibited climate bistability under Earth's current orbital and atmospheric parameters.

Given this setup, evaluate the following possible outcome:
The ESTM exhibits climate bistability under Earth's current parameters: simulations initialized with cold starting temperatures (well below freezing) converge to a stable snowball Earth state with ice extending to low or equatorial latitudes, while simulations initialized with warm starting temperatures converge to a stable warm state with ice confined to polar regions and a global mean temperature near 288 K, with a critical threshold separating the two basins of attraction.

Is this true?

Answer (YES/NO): YES